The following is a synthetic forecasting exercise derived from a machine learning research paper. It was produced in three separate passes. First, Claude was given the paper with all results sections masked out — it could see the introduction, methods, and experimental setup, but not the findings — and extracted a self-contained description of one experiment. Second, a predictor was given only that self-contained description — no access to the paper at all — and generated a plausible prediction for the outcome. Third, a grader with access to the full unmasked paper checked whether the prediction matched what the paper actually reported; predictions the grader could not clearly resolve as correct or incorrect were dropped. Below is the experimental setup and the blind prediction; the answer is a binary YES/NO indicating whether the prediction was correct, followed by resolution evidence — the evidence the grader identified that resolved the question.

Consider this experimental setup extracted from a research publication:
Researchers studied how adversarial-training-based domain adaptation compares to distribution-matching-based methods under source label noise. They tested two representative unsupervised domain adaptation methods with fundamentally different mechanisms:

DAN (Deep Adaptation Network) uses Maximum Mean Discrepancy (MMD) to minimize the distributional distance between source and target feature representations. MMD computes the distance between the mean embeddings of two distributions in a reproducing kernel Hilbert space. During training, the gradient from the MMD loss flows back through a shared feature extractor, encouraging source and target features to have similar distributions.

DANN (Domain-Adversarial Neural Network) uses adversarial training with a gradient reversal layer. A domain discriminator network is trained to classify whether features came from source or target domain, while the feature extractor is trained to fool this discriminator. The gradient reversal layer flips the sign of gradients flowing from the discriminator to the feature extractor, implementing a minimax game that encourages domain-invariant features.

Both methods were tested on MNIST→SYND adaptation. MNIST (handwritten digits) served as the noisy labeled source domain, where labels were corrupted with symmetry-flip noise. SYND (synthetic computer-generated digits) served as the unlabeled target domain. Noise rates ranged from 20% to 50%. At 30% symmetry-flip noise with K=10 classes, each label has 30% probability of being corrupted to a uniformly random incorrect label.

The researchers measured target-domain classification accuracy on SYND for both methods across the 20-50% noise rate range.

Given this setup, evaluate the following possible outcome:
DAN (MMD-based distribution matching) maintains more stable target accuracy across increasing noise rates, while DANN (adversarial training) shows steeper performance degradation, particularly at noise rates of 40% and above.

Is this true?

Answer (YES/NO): YES